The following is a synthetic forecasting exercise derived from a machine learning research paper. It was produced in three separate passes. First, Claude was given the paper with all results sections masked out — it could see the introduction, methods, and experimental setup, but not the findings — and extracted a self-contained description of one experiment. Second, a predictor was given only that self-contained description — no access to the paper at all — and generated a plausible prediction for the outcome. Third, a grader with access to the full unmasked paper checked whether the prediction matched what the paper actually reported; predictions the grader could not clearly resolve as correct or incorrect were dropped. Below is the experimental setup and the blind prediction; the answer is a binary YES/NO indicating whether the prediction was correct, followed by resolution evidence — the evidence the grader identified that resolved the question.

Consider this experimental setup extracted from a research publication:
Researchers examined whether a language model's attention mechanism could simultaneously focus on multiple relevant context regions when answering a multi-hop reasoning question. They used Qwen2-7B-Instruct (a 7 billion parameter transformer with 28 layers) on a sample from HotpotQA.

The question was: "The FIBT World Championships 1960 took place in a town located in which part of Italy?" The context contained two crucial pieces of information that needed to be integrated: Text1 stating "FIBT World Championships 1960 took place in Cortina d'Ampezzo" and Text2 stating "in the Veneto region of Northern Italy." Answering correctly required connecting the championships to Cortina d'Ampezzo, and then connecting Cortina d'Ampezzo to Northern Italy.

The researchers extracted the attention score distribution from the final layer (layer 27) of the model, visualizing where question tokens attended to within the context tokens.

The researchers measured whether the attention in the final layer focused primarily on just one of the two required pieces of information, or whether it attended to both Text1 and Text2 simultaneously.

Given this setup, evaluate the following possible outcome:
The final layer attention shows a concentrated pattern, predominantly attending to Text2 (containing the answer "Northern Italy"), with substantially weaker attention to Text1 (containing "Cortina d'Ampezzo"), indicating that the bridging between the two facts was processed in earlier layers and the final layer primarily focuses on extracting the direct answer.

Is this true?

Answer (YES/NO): NO